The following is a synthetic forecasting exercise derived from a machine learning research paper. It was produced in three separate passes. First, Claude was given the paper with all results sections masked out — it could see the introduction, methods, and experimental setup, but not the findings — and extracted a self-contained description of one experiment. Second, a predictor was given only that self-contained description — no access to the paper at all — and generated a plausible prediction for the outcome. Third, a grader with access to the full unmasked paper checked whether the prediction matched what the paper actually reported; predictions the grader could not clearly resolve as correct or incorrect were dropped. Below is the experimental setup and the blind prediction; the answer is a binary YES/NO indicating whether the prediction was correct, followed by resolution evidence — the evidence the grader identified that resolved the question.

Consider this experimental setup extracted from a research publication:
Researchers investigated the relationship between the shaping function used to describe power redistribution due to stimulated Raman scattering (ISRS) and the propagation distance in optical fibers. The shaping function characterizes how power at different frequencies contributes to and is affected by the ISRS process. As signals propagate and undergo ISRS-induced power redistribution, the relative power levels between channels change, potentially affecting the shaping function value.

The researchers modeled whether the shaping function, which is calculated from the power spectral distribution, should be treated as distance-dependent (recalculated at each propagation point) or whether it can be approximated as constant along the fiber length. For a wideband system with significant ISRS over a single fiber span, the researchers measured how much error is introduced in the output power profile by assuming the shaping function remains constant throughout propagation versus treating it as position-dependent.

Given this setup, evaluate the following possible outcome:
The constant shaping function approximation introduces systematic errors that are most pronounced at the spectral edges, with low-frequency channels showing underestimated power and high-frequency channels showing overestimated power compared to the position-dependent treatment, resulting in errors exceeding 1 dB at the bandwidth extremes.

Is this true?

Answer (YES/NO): NO